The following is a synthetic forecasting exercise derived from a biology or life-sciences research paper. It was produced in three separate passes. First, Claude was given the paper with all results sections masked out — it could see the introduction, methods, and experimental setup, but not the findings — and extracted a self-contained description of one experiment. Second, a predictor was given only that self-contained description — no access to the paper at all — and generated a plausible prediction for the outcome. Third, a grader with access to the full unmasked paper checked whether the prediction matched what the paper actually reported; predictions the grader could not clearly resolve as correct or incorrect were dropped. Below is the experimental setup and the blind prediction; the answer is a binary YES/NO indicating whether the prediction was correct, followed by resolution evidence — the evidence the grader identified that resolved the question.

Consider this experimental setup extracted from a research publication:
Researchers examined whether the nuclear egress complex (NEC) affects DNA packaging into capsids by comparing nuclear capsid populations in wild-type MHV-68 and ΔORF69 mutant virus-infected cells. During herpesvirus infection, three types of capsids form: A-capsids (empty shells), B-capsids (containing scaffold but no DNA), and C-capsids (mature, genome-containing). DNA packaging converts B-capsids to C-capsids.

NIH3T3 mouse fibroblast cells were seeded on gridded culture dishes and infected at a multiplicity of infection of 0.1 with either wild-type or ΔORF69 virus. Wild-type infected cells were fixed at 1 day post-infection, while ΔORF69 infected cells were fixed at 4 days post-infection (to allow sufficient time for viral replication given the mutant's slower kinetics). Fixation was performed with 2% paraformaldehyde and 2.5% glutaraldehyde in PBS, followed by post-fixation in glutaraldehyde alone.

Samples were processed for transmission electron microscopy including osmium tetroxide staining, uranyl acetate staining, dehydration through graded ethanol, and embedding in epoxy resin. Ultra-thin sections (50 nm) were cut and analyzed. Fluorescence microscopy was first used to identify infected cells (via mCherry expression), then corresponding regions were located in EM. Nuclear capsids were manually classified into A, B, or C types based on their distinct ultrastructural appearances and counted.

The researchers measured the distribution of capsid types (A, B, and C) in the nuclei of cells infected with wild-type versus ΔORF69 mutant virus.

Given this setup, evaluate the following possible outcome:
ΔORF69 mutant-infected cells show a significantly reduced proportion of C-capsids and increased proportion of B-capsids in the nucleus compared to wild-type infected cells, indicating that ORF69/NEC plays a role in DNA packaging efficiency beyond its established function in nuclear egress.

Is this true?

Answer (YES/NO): NO